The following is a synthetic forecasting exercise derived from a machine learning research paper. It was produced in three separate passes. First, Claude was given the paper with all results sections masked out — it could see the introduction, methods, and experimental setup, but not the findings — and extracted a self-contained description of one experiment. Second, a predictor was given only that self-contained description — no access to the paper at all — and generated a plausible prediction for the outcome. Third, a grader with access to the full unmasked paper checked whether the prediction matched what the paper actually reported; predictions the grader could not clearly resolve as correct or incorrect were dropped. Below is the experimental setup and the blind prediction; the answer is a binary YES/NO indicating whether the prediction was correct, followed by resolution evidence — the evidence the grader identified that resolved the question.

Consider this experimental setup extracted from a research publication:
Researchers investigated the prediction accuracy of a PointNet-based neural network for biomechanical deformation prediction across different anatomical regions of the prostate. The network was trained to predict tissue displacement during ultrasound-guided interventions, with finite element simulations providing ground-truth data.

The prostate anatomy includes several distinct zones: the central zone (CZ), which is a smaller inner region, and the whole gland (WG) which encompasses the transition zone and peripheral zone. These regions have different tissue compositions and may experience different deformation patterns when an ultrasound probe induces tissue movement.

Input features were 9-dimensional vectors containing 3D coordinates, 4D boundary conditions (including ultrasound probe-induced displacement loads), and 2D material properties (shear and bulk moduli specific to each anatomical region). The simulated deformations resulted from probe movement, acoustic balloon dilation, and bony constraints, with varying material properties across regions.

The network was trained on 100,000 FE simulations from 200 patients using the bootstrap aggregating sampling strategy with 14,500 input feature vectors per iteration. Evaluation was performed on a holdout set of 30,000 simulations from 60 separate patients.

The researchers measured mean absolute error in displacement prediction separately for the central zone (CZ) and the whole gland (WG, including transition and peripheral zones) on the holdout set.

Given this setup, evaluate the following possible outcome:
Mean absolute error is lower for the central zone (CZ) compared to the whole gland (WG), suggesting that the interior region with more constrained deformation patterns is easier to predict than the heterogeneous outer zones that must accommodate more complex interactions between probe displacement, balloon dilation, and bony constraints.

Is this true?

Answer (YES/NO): YES